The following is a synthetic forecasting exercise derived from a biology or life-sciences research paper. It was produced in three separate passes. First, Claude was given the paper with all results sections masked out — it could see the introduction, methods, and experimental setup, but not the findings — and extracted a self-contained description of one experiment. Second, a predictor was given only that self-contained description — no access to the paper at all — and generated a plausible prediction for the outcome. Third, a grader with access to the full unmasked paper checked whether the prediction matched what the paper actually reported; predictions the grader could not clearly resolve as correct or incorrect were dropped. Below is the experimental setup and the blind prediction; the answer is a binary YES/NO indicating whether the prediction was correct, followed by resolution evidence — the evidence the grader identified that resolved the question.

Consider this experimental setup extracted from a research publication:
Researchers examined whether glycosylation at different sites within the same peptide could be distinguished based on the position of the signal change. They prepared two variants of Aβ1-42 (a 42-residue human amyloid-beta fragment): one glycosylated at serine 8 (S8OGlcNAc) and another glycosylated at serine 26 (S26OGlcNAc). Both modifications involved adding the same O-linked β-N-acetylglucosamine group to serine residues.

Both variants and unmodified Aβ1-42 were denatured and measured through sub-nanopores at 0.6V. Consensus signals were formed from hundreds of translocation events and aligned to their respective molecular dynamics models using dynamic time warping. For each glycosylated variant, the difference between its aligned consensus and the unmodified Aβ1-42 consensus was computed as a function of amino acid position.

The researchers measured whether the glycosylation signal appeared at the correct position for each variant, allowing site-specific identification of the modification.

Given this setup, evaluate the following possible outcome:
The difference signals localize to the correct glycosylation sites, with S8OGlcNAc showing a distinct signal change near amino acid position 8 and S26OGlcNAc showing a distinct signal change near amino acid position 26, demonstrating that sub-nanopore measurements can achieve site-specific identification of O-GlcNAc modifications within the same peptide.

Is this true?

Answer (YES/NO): YES